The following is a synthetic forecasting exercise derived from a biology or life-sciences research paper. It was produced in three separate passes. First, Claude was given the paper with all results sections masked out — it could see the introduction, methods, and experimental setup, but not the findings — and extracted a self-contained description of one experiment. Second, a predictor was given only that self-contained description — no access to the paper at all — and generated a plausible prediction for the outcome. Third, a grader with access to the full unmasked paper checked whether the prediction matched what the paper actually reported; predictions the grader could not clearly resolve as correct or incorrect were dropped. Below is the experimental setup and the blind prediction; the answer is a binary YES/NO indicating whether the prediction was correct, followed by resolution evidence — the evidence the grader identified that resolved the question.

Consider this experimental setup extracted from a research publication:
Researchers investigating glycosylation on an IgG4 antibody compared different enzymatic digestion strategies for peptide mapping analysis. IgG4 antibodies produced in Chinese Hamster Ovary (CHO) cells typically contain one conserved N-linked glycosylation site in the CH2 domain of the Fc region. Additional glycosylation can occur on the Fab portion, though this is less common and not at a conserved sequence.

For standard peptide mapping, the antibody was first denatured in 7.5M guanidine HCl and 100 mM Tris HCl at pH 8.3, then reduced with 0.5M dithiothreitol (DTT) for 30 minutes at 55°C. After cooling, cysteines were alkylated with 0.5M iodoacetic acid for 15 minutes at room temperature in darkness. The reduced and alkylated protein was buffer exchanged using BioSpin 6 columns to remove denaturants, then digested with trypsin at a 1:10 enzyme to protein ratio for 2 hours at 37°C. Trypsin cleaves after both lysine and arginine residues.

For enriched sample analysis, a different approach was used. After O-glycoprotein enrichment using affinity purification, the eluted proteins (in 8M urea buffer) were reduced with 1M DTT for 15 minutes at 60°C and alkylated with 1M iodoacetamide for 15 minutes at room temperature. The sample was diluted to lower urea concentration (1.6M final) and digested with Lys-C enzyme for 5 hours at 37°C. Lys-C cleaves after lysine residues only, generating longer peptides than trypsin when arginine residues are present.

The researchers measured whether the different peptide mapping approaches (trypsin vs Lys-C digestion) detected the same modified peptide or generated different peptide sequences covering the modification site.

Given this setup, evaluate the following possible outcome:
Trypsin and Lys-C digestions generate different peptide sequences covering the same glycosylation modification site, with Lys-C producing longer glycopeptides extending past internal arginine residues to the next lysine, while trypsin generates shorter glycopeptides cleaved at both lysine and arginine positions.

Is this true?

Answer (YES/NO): NO